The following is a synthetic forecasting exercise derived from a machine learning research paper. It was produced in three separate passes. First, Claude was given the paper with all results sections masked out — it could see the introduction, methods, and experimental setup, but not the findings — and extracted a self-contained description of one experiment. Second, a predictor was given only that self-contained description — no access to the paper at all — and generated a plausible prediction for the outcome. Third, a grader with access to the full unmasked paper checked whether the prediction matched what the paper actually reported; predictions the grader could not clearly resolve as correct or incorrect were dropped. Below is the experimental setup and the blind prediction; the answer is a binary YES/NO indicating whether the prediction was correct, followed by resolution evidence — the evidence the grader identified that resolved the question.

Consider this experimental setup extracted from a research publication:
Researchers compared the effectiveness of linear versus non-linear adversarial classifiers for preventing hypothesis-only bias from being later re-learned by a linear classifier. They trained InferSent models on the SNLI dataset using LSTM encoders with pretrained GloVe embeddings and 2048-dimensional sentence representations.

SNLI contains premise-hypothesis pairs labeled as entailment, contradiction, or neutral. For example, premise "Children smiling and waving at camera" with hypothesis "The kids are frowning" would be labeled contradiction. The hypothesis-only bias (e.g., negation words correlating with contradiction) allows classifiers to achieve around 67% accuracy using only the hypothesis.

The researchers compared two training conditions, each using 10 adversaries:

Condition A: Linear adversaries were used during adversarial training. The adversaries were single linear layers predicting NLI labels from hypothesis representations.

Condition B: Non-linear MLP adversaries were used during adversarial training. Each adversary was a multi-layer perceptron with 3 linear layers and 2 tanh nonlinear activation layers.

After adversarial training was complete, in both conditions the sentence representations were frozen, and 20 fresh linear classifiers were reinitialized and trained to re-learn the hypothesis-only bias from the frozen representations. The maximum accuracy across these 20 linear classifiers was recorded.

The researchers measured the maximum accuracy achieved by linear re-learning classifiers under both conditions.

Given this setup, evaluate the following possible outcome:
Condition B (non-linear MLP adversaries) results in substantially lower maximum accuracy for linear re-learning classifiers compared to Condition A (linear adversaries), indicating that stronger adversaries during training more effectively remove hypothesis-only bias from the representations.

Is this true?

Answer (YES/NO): NO